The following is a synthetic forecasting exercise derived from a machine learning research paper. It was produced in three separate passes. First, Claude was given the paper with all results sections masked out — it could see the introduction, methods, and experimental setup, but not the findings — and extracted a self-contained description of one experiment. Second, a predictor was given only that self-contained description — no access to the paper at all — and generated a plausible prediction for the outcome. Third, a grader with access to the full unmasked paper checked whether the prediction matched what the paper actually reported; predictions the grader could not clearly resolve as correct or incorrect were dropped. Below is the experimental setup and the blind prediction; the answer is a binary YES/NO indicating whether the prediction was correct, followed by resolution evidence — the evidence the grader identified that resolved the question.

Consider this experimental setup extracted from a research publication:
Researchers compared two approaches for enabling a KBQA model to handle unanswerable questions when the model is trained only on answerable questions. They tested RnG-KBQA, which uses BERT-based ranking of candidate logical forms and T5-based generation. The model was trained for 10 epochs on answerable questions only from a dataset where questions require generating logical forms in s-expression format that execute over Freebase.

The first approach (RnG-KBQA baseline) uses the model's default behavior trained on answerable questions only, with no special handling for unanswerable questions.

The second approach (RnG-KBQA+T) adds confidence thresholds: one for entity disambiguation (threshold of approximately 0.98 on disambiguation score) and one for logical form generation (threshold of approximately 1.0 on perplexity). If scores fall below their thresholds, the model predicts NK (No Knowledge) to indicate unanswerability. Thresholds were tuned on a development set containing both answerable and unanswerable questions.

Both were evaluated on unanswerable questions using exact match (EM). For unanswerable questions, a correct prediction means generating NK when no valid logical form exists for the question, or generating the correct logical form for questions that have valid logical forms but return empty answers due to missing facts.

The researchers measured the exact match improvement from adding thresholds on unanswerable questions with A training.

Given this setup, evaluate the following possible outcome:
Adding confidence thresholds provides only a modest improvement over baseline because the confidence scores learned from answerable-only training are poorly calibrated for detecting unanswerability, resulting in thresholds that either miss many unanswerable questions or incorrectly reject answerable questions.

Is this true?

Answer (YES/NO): NO